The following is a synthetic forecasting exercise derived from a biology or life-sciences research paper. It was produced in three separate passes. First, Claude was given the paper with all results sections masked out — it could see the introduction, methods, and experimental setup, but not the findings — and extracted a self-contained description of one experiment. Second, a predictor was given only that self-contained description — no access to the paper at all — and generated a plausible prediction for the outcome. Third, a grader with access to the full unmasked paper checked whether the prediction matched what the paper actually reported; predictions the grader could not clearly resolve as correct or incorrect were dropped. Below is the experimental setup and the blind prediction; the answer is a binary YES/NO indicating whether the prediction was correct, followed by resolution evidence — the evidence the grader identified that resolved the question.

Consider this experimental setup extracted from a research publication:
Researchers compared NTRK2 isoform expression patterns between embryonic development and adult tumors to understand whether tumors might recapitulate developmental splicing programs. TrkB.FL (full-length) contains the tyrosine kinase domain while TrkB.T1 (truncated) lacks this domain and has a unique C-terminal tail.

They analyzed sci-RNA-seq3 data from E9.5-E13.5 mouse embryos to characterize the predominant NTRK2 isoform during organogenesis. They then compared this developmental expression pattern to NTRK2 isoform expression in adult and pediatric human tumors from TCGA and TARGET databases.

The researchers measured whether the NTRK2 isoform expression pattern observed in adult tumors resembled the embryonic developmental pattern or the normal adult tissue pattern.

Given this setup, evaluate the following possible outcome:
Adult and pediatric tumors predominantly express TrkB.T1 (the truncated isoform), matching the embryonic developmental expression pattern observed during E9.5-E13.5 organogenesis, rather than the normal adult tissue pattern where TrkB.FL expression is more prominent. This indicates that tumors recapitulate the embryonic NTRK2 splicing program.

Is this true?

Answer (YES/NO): YES